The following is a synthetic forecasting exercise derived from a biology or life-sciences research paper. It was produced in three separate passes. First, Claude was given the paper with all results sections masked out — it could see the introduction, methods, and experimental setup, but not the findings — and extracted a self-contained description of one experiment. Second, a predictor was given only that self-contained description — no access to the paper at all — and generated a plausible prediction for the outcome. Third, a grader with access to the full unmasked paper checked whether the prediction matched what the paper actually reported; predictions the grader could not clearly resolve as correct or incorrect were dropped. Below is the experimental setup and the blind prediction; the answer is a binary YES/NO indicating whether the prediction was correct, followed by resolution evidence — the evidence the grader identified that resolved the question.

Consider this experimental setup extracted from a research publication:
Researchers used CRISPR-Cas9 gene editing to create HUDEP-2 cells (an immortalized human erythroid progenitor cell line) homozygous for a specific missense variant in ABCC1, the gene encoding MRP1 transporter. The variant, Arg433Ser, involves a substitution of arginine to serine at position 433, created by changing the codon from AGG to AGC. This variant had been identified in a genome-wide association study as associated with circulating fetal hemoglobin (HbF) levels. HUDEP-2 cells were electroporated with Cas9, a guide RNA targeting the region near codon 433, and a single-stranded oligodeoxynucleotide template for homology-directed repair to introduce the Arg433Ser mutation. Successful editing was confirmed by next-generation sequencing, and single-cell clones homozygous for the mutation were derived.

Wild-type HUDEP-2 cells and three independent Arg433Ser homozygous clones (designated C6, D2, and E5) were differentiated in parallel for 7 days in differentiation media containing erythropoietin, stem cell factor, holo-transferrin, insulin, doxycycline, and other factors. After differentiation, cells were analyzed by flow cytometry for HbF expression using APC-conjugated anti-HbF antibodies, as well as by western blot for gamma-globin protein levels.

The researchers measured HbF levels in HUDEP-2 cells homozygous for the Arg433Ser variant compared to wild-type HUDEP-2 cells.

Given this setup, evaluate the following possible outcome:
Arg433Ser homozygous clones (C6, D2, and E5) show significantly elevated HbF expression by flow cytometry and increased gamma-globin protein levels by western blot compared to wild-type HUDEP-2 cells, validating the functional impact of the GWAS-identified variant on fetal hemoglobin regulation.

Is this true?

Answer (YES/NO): YES